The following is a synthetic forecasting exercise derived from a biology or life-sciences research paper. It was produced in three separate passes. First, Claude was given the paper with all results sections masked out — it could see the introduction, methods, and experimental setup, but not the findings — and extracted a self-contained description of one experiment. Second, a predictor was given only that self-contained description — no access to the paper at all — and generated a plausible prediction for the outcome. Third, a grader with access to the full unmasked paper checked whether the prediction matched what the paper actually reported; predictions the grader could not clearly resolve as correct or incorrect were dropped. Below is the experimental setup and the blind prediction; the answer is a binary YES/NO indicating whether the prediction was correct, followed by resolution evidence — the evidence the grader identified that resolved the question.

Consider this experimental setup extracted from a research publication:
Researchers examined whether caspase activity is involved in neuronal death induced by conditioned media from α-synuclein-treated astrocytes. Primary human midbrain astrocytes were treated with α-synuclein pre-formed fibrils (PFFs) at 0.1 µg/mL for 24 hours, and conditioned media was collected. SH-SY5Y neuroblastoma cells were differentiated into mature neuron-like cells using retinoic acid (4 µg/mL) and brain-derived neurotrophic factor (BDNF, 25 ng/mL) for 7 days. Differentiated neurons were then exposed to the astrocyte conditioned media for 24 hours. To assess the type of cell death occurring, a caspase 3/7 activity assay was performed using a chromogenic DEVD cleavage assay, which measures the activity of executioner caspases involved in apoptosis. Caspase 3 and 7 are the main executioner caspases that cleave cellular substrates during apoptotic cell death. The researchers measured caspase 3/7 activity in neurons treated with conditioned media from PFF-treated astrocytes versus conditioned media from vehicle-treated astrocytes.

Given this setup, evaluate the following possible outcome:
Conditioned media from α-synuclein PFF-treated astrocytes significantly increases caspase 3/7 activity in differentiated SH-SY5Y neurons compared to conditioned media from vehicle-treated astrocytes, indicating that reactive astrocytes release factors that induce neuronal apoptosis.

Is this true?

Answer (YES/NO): YES